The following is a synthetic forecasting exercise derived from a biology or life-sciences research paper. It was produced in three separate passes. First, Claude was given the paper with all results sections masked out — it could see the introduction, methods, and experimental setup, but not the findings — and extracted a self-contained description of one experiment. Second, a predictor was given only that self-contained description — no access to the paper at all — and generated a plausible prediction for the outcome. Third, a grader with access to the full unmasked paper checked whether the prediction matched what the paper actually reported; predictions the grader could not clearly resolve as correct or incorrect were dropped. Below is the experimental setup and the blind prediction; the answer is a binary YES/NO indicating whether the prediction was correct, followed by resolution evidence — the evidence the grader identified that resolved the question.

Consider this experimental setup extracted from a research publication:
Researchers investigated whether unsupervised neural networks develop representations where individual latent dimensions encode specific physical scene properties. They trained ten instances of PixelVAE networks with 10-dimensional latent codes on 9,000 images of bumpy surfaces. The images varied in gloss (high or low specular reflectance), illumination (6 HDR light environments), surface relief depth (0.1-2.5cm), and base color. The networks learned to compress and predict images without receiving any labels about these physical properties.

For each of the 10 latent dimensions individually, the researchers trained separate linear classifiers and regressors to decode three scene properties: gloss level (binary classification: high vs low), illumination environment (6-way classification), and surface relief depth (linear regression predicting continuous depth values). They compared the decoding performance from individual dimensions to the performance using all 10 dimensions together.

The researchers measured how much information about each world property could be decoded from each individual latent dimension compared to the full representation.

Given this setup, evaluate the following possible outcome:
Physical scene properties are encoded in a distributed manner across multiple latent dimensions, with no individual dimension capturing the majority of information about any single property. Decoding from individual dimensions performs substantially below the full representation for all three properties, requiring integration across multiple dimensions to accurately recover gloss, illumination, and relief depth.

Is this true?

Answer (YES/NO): YES